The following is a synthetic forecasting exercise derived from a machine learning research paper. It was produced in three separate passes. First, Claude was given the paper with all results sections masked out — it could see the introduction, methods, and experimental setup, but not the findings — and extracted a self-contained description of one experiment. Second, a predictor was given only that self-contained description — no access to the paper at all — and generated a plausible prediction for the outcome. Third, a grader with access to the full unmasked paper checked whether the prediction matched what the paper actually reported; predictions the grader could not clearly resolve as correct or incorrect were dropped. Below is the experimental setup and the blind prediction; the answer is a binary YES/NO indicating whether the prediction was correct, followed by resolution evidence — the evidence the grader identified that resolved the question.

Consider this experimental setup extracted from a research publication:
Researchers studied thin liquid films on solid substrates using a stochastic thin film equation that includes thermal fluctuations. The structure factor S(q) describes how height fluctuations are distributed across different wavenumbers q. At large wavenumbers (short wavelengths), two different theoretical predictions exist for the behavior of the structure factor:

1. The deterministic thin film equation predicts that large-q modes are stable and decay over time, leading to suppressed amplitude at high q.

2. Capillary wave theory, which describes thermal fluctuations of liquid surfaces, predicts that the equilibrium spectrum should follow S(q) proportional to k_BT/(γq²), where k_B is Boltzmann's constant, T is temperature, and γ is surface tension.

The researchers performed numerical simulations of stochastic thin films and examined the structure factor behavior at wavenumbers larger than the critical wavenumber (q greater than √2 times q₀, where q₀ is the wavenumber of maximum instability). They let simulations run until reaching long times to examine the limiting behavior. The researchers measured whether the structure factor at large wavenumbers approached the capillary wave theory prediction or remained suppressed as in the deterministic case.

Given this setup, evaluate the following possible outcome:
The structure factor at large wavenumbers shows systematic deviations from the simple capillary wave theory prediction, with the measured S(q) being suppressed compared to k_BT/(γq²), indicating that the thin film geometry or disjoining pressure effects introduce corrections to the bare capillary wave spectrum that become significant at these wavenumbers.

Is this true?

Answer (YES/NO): NO